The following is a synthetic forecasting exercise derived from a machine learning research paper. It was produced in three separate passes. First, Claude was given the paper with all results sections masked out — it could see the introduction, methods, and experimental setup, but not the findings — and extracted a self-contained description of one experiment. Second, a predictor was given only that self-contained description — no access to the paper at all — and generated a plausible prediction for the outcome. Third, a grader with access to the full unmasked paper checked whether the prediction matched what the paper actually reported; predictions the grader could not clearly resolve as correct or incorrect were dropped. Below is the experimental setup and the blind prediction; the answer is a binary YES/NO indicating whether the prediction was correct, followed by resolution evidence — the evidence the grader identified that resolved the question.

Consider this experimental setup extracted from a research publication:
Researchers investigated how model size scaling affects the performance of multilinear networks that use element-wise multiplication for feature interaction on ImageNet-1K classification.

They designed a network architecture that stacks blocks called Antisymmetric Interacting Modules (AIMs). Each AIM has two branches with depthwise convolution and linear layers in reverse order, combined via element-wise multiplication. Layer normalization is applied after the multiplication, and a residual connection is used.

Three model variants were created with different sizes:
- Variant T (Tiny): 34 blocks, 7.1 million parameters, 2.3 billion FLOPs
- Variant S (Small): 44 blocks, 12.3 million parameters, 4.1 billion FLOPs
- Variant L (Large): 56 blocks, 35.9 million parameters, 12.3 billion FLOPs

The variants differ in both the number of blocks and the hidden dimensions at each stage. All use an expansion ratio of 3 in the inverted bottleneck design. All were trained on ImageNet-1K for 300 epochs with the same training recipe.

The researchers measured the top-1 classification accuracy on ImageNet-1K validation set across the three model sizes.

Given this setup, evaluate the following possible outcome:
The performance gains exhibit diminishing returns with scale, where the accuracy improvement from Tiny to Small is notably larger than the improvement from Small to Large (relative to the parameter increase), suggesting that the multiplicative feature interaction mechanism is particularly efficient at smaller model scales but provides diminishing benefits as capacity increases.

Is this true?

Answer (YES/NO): YES